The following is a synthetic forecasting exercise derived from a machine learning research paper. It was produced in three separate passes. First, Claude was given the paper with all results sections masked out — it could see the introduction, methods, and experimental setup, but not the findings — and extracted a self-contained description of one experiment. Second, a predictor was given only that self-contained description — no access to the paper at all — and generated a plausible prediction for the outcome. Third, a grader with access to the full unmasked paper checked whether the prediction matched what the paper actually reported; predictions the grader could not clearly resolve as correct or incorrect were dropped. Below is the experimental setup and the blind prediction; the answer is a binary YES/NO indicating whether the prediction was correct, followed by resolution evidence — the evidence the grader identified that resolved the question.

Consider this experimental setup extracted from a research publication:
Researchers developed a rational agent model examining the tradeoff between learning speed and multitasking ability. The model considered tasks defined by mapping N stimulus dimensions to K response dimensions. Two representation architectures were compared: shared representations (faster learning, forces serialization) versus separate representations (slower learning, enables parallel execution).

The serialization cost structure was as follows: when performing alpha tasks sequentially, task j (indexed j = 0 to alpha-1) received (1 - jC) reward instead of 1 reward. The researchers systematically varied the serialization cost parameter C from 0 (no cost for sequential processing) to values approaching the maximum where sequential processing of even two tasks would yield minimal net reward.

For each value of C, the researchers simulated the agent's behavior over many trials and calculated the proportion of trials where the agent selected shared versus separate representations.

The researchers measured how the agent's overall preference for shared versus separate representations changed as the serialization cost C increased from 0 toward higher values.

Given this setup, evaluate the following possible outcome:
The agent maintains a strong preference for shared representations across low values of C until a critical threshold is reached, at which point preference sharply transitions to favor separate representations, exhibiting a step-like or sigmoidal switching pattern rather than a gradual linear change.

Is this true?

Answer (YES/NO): NO